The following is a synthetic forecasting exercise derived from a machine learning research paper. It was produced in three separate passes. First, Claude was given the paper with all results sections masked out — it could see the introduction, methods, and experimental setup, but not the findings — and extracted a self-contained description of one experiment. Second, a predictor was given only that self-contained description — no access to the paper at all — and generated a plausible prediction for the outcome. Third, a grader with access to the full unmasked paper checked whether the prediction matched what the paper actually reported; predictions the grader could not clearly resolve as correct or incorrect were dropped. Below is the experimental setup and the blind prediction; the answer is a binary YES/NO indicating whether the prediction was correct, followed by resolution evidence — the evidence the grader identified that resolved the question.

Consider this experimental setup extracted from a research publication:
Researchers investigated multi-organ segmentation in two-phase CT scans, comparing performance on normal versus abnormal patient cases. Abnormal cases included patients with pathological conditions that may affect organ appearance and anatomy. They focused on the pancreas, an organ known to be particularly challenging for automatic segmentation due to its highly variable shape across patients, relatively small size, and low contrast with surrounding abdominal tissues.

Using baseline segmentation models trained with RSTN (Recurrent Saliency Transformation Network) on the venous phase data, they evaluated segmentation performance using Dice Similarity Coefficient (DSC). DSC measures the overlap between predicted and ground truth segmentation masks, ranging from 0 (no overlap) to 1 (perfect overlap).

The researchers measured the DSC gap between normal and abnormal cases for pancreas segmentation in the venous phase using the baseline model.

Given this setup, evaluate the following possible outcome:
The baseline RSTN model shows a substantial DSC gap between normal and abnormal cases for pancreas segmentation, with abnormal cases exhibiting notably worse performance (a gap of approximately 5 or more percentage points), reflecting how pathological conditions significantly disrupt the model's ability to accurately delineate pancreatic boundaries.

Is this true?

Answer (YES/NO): YES